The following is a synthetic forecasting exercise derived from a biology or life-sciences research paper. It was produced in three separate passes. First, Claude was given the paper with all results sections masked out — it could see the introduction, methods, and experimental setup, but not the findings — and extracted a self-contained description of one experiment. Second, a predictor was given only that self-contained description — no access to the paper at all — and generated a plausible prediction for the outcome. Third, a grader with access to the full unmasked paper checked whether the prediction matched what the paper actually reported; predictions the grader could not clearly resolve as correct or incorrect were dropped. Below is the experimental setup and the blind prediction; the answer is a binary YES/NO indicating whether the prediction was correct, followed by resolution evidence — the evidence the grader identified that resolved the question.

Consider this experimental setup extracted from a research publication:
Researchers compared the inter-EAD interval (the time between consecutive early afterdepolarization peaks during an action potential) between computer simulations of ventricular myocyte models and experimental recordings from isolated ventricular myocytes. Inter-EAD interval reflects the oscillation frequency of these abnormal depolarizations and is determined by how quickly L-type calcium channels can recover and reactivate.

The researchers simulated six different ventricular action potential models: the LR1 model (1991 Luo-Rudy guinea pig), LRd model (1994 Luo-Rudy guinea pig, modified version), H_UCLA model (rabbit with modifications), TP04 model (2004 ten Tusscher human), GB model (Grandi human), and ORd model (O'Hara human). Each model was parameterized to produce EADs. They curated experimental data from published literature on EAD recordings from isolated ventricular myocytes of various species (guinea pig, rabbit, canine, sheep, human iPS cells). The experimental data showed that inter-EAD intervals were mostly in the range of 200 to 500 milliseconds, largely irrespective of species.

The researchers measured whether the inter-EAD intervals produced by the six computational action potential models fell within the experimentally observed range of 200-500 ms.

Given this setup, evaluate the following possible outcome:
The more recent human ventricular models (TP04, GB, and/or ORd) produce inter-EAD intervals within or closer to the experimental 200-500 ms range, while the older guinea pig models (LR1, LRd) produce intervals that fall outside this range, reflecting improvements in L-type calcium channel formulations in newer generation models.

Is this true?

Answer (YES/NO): NO